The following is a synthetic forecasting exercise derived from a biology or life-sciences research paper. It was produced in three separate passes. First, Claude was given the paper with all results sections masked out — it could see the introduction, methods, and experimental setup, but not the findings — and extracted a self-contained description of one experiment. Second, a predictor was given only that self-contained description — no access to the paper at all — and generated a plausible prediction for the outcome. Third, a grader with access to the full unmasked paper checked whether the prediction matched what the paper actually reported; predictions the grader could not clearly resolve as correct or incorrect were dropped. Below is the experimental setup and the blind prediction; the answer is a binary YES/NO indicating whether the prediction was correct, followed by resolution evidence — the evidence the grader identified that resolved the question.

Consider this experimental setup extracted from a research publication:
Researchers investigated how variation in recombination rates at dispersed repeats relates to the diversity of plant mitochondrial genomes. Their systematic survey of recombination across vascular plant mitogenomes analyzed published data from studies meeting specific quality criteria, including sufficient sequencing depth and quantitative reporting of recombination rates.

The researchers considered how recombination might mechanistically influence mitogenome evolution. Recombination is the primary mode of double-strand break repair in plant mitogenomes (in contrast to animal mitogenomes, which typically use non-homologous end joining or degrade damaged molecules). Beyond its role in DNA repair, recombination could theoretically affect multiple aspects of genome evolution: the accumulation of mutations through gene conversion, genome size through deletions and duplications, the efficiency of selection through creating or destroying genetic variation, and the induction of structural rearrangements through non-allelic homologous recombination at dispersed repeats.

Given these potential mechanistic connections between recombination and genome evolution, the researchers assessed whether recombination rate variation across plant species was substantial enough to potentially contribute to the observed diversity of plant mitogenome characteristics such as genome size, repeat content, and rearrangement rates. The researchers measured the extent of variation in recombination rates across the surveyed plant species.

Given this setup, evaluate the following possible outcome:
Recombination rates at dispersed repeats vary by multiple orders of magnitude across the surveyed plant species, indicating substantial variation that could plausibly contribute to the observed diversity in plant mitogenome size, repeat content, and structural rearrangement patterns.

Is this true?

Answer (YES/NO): YES